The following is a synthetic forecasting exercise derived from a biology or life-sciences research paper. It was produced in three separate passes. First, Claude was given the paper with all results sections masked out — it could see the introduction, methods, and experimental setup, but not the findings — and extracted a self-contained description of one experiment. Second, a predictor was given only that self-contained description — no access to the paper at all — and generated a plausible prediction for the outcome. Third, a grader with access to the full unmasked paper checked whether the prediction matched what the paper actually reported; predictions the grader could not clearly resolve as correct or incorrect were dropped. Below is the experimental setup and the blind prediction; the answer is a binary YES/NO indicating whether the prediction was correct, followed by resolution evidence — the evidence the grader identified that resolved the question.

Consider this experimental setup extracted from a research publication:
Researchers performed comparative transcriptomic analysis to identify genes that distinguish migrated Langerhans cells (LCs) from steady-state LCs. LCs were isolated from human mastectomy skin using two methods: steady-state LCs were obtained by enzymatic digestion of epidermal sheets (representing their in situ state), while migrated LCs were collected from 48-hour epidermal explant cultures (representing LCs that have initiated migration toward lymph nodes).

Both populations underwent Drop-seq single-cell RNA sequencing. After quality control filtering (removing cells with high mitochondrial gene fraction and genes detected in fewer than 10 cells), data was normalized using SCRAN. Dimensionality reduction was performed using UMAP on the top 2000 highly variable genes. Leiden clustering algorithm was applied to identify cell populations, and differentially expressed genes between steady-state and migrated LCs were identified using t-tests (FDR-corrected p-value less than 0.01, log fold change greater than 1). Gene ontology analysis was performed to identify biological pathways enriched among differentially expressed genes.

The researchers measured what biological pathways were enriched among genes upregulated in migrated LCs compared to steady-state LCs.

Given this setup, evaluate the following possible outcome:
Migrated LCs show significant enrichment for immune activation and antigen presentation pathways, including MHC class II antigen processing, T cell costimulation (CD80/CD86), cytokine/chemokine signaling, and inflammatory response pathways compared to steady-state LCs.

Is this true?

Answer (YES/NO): NO